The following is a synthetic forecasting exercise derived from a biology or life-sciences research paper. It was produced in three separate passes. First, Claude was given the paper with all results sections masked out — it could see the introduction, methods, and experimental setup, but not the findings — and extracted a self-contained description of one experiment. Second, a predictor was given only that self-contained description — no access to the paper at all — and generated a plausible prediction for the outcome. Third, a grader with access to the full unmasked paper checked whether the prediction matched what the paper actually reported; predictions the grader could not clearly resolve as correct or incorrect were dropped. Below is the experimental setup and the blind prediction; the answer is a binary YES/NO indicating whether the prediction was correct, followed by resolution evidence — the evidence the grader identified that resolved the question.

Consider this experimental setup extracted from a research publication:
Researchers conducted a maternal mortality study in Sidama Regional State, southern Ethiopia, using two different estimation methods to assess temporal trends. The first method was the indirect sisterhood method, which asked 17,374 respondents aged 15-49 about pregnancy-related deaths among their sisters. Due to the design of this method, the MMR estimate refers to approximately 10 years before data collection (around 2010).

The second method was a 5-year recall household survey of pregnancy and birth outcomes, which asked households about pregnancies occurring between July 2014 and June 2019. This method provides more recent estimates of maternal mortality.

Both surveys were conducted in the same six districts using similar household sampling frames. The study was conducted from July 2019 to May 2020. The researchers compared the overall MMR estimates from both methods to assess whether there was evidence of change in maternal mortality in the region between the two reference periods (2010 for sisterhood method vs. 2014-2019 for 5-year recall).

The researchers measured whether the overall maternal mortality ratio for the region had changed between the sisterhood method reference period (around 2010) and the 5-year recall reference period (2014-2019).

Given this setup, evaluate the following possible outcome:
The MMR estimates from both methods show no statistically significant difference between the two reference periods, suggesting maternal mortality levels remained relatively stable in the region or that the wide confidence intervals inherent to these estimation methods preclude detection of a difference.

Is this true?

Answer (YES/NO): NO